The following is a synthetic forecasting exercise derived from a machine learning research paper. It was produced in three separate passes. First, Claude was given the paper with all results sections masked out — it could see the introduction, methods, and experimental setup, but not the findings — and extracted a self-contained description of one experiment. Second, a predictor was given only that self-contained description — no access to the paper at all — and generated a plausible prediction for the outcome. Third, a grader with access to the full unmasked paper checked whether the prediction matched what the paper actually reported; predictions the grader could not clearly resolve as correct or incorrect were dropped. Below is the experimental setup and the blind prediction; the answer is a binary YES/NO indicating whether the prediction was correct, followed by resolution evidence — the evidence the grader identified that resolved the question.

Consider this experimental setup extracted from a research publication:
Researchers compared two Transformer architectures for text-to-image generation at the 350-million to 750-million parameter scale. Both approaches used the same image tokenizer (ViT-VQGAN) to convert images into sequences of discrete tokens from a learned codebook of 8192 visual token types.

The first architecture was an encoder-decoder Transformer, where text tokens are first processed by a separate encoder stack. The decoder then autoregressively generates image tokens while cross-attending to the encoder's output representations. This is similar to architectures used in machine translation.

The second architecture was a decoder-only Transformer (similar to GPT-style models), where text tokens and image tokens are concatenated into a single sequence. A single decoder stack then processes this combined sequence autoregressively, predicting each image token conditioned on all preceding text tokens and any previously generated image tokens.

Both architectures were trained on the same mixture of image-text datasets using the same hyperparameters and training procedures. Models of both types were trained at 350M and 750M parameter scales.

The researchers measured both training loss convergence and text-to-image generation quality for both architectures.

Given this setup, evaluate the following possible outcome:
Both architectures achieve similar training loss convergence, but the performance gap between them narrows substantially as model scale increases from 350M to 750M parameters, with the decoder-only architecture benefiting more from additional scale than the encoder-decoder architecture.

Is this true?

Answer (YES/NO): NO